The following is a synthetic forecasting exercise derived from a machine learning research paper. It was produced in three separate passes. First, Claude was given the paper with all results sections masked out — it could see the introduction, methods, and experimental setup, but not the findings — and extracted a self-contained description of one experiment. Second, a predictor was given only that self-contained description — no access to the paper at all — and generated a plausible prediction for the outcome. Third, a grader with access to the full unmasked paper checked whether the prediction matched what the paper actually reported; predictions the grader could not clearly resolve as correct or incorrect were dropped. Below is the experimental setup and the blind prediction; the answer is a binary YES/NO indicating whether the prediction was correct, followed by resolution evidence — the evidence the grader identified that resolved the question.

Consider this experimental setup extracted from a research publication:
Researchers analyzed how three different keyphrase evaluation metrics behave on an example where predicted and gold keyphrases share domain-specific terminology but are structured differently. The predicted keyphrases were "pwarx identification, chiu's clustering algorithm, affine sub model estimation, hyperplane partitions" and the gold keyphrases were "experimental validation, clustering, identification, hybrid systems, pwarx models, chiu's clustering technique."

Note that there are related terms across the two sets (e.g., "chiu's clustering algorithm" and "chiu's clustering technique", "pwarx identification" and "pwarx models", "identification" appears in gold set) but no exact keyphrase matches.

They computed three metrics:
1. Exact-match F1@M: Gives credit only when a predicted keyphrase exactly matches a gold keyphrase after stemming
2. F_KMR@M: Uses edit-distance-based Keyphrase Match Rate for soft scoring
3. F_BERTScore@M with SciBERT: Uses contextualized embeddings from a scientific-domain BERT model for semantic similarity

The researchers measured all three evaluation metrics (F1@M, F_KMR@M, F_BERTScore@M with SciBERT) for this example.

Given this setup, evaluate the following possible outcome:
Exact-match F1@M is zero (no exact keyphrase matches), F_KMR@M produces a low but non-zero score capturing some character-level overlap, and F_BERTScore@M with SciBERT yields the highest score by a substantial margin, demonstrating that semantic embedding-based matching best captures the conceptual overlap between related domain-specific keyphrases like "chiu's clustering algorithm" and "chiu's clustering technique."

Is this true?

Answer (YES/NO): YES